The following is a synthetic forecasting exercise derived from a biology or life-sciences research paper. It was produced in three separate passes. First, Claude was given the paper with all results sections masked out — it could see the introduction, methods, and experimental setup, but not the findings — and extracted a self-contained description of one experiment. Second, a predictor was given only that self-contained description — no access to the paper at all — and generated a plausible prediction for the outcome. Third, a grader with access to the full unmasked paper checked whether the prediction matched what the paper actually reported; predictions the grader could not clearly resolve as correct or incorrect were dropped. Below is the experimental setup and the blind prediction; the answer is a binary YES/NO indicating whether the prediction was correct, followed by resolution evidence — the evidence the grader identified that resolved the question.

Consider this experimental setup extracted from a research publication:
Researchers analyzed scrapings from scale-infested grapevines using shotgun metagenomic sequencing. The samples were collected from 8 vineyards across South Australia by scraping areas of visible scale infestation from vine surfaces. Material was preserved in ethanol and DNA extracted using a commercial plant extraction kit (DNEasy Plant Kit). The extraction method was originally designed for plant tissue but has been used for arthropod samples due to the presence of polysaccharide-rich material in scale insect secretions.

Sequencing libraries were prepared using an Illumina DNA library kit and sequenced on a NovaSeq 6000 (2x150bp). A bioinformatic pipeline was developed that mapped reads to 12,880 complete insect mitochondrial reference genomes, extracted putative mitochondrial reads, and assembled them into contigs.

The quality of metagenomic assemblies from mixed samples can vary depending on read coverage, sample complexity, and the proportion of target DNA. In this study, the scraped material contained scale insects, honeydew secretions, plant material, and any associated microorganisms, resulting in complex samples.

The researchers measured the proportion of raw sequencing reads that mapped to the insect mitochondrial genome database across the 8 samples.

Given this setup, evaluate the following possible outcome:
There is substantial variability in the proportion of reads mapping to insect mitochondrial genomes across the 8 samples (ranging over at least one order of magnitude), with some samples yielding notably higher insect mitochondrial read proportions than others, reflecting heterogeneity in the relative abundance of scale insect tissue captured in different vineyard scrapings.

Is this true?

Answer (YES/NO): NO